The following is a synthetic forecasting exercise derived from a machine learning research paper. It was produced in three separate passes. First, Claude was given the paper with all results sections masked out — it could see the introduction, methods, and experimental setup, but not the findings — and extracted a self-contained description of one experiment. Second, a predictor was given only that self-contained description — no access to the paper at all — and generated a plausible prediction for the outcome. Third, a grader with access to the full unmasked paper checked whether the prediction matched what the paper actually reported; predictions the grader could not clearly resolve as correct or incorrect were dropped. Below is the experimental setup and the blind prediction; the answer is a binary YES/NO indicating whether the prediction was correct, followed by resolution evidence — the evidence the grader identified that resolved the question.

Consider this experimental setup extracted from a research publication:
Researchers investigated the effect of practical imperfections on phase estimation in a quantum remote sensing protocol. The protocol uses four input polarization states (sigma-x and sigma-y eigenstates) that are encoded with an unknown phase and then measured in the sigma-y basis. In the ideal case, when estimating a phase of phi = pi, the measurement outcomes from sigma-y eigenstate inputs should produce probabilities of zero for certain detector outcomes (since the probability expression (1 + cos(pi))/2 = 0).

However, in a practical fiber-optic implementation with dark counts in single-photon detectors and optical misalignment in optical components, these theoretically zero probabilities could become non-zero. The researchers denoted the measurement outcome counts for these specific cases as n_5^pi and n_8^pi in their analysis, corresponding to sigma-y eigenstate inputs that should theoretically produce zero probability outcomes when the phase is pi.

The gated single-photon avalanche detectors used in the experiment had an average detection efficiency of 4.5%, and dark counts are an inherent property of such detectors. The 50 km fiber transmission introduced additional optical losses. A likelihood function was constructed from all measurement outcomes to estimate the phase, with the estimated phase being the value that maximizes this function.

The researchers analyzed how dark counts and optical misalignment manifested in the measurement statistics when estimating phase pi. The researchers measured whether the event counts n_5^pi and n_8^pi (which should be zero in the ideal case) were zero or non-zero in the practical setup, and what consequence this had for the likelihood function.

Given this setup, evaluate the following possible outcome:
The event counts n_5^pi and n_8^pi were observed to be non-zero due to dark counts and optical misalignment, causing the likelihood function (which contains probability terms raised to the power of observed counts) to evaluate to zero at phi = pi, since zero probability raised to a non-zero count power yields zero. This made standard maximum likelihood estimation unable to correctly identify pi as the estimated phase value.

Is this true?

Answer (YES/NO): YES